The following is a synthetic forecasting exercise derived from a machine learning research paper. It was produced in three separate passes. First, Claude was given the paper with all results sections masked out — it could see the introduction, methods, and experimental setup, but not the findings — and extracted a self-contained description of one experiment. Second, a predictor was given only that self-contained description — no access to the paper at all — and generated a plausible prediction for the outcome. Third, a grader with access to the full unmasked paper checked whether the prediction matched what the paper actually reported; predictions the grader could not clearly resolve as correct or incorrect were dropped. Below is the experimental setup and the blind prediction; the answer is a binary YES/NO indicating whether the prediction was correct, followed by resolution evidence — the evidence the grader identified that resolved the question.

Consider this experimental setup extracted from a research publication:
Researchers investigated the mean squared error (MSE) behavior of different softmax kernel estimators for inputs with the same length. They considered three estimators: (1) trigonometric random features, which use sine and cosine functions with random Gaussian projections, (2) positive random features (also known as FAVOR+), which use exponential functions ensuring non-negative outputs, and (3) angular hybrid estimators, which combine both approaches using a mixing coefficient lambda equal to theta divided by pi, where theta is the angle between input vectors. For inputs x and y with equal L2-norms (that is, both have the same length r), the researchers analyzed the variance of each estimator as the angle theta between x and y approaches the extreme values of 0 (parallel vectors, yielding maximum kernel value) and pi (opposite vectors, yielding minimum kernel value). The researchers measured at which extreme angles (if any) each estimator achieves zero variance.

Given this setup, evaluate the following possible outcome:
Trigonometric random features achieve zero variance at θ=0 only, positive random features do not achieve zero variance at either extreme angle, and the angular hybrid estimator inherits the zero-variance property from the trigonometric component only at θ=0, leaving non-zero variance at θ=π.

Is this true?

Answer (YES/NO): NO